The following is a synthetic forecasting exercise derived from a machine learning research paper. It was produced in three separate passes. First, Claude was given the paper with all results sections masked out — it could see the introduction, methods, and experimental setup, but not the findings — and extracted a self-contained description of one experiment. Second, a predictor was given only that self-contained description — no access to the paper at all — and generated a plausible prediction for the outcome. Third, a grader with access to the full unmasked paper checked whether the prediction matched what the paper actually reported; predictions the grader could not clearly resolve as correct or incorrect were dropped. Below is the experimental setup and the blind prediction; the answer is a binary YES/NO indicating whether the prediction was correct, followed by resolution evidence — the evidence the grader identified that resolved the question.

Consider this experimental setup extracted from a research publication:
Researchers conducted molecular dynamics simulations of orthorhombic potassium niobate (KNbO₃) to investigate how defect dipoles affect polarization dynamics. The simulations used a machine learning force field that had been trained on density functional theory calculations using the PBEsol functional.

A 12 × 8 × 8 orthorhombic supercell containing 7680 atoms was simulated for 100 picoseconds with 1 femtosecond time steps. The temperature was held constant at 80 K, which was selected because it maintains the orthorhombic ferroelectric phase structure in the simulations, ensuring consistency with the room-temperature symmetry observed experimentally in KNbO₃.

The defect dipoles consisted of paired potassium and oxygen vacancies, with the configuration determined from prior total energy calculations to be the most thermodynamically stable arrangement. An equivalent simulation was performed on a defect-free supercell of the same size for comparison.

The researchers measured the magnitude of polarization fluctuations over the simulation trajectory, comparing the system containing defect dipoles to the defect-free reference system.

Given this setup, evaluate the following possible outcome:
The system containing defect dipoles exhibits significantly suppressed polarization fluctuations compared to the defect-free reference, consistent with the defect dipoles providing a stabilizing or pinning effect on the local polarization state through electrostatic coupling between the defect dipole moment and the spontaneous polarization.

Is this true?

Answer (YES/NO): YES